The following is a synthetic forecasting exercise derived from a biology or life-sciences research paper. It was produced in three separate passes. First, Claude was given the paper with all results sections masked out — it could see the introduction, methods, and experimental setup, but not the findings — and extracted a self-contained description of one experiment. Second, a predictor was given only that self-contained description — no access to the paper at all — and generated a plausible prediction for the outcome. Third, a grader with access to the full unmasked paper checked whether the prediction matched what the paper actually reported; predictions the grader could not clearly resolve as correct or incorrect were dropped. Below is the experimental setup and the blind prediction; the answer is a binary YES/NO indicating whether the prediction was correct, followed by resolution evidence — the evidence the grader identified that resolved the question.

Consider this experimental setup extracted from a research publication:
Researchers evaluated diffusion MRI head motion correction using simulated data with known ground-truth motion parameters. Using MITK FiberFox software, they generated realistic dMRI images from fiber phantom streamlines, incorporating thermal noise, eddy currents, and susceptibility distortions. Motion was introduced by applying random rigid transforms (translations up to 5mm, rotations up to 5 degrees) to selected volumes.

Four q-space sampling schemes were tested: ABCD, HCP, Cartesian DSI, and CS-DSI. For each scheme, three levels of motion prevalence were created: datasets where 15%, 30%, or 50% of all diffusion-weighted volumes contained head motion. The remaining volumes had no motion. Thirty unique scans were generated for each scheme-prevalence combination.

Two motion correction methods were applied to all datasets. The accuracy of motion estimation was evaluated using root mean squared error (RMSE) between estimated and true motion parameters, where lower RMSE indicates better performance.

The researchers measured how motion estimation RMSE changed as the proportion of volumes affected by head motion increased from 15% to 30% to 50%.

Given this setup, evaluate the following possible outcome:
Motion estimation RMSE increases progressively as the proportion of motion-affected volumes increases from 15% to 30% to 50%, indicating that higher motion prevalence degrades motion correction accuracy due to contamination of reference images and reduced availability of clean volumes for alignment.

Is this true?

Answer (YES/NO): YES